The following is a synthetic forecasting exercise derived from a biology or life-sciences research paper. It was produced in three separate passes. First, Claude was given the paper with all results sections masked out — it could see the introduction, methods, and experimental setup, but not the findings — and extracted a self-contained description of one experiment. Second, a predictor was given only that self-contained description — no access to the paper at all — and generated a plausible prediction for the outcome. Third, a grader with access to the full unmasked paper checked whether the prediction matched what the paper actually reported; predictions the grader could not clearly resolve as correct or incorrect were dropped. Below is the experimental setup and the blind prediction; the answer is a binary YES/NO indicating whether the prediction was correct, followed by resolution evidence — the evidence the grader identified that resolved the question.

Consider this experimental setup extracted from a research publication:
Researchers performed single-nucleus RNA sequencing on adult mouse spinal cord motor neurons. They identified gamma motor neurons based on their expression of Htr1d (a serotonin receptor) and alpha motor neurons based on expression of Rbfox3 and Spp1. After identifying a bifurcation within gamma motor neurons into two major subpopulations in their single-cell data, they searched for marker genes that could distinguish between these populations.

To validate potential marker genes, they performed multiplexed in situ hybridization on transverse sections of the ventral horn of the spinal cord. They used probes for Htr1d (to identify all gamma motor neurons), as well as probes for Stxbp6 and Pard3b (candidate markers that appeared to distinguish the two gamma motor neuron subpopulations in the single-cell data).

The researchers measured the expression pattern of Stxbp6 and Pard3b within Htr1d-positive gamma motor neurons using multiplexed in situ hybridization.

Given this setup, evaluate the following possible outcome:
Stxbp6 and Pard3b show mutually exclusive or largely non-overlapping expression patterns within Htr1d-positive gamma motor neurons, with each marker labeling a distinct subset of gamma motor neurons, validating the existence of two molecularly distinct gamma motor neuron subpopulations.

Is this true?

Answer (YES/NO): YES